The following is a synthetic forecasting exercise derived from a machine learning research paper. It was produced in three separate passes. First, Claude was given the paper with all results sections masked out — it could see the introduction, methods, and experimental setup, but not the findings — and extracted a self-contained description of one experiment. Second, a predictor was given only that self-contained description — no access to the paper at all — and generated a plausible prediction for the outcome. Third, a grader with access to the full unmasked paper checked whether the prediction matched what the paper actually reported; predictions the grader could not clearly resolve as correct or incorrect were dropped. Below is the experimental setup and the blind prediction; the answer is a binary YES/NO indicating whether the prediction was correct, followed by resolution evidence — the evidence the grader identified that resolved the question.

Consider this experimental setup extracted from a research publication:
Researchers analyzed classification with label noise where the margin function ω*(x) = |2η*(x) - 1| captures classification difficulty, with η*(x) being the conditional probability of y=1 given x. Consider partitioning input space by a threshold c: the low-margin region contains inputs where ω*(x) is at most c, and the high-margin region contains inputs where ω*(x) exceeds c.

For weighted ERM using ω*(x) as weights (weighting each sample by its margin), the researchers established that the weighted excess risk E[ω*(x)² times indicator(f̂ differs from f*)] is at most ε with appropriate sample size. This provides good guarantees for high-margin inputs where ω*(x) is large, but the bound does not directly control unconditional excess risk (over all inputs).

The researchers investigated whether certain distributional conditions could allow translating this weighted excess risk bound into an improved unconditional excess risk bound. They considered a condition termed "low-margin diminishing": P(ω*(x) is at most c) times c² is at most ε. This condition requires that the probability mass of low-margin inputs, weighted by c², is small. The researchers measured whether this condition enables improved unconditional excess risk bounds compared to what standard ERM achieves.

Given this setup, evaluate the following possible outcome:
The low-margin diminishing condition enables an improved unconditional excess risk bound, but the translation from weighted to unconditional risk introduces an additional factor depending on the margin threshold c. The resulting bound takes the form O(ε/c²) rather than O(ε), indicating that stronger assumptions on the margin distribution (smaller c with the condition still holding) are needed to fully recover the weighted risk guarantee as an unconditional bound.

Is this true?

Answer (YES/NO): NO